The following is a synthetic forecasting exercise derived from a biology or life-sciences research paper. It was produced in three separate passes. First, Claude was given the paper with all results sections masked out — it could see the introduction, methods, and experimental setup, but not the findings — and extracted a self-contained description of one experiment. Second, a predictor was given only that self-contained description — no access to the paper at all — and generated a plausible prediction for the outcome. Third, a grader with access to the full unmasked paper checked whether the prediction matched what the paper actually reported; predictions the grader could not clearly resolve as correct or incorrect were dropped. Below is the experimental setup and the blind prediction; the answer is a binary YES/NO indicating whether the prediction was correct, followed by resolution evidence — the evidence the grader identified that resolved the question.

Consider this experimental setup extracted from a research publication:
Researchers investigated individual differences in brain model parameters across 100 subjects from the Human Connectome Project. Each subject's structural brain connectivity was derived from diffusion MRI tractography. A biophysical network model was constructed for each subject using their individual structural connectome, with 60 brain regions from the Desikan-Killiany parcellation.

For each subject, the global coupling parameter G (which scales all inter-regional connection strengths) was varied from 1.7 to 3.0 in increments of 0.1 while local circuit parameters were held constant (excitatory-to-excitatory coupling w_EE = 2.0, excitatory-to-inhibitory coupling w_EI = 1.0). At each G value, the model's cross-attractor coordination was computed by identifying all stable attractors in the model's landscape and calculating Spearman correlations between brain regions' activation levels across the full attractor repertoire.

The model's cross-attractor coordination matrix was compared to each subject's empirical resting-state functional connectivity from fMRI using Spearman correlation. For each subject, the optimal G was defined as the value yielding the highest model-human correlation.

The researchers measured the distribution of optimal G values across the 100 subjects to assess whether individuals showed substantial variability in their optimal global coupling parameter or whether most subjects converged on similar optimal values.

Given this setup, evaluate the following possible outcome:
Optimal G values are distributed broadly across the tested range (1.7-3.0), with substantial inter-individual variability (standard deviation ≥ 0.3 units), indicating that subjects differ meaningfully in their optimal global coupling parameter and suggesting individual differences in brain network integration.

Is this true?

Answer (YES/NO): NO